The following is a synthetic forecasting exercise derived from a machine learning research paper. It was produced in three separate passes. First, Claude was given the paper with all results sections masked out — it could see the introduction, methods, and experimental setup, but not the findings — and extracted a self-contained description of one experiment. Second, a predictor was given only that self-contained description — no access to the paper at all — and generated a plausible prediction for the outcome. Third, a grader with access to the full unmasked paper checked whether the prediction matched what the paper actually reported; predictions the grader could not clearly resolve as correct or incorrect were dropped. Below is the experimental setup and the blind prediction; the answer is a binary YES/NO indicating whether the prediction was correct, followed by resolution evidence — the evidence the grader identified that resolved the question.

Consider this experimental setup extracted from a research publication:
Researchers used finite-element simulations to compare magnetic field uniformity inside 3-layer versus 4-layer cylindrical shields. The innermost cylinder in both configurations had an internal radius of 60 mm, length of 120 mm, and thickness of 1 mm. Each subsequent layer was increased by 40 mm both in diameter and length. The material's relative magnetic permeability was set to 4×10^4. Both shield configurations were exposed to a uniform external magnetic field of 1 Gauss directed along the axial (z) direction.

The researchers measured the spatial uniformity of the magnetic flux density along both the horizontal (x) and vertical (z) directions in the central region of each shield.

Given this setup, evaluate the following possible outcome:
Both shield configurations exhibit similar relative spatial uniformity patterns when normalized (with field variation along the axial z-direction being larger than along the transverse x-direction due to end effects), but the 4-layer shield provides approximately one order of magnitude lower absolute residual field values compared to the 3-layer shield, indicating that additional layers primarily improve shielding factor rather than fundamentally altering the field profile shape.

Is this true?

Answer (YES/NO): NO